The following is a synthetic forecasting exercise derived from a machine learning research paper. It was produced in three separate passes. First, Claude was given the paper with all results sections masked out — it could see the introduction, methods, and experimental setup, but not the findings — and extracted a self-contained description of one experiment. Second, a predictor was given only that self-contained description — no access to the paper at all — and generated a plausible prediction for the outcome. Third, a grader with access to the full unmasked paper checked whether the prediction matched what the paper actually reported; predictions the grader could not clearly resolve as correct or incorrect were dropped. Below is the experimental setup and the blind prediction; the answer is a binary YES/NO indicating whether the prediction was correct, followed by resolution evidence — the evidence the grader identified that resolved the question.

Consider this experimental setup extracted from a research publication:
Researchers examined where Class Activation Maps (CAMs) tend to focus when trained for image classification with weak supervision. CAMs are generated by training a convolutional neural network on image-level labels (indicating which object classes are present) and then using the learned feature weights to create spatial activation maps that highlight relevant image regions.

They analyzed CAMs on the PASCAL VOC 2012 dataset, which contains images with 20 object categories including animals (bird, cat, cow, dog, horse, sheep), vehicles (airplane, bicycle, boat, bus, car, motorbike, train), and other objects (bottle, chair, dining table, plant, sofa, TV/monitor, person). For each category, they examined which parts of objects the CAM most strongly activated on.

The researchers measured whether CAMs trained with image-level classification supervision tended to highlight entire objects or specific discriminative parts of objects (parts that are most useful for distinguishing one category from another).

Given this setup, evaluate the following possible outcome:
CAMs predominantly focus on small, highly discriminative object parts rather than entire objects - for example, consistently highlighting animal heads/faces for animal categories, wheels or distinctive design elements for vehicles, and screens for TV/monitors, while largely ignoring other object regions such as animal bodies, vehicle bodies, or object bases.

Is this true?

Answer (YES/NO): NO